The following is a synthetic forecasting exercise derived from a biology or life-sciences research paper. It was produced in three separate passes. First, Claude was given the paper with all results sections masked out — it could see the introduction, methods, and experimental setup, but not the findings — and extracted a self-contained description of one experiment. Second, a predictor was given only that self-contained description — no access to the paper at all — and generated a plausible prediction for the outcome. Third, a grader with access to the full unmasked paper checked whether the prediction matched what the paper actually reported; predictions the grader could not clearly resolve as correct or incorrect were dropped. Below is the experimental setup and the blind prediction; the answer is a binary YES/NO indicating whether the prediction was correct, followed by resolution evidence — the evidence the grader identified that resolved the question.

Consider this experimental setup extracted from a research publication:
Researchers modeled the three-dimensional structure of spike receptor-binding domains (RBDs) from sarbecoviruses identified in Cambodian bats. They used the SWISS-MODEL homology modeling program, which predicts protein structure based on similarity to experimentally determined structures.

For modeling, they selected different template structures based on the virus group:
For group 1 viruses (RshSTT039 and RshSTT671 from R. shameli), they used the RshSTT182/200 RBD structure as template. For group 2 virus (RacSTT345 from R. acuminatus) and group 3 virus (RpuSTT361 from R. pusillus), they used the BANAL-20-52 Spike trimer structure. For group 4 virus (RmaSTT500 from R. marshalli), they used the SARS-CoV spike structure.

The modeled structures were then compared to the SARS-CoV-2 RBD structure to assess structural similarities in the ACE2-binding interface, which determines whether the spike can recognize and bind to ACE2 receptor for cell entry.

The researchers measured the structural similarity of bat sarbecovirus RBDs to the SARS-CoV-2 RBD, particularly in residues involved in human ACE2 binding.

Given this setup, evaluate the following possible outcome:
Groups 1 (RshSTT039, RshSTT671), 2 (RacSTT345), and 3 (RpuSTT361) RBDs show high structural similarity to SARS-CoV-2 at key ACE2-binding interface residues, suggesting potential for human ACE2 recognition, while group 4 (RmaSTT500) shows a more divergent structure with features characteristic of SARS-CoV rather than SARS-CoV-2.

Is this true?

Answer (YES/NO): NO